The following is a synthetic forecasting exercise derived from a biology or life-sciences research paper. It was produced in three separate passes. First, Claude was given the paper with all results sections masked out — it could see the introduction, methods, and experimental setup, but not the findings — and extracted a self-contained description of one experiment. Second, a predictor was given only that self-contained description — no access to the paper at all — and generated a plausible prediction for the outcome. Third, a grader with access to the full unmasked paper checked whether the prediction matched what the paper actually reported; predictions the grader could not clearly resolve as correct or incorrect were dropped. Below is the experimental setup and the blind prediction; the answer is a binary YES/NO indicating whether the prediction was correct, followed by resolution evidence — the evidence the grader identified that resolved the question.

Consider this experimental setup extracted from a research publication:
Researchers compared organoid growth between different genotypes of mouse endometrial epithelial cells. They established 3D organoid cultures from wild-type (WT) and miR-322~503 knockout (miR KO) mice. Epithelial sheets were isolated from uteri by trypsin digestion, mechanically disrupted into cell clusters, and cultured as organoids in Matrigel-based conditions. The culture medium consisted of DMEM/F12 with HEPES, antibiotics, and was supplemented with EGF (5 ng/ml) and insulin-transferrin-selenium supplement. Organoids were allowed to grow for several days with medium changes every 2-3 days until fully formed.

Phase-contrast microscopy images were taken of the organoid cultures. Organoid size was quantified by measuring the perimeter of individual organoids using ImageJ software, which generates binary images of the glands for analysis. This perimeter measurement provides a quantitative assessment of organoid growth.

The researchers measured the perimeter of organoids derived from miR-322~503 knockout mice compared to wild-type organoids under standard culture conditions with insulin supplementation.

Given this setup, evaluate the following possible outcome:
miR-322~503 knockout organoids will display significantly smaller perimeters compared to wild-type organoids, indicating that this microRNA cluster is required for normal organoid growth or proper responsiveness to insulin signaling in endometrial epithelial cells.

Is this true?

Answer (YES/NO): YES